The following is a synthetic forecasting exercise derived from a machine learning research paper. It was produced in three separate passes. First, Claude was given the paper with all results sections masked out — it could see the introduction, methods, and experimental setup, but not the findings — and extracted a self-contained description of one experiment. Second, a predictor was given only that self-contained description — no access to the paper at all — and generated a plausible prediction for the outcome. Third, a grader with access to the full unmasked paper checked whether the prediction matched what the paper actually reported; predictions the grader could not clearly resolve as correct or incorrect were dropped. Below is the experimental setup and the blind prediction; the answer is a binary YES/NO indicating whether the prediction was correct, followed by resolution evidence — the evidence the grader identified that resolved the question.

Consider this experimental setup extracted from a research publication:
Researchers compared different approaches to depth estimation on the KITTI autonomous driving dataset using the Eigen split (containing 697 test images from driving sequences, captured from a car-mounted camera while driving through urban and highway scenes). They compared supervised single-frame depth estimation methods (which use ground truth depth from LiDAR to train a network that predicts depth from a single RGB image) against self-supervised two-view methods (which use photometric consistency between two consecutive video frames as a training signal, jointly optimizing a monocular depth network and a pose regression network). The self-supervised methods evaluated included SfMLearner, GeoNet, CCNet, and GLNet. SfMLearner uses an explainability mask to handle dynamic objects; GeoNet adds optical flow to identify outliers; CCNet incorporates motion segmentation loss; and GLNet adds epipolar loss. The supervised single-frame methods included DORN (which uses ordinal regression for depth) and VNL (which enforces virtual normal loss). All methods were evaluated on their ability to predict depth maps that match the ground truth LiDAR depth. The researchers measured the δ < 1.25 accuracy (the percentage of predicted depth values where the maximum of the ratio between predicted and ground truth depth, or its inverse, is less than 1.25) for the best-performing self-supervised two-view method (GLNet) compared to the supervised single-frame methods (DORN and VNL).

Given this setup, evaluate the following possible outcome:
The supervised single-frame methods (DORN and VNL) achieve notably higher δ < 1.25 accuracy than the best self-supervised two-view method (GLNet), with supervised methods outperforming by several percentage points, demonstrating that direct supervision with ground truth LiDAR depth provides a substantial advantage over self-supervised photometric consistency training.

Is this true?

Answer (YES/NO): YES